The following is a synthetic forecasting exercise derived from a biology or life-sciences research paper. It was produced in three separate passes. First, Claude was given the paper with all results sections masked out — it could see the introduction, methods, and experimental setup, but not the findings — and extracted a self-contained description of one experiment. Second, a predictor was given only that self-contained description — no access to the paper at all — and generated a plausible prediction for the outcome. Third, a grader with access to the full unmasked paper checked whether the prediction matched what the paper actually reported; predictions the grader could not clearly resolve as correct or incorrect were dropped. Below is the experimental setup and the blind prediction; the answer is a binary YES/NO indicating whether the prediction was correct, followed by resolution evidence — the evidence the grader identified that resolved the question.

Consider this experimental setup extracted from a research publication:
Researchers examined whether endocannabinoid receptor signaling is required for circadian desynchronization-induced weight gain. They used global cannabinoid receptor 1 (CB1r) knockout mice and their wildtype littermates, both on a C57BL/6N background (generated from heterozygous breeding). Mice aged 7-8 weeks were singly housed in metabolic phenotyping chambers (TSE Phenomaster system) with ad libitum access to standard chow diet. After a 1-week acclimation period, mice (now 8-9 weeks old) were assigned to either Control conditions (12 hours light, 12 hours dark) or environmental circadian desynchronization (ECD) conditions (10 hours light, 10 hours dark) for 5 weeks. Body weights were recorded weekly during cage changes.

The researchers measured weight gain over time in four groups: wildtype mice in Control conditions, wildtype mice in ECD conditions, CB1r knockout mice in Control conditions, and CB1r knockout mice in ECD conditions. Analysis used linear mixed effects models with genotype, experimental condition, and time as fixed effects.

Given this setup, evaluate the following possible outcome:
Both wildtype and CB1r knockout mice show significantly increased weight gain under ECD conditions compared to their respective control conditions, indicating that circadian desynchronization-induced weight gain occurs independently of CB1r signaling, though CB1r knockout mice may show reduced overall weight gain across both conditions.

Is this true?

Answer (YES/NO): NO